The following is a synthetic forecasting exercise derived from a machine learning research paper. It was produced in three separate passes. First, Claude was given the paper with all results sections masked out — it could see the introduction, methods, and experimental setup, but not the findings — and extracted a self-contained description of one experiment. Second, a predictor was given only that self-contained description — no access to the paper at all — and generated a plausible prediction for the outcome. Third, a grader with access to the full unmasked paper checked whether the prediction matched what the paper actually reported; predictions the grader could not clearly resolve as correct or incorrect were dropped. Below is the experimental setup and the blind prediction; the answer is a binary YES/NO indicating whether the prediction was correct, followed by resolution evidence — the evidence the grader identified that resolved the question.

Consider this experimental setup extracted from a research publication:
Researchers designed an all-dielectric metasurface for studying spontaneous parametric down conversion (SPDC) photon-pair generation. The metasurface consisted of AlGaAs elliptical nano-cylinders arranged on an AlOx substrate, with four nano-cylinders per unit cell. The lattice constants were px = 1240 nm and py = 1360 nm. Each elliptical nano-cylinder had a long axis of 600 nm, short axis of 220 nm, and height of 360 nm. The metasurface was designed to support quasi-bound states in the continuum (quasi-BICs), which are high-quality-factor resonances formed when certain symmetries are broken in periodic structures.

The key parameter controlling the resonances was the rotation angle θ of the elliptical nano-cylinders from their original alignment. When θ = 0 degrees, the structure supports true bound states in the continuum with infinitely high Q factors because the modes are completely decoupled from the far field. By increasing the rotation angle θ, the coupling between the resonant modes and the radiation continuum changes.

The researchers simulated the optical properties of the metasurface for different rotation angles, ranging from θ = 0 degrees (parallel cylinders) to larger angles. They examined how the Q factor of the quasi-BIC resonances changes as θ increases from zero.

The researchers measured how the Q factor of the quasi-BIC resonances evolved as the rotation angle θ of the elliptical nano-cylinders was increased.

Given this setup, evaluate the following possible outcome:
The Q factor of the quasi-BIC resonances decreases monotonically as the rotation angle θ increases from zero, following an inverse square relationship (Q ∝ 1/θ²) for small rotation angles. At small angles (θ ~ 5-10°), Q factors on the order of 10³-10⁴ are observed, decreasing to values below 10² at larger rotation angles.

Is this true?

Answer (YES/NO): NO